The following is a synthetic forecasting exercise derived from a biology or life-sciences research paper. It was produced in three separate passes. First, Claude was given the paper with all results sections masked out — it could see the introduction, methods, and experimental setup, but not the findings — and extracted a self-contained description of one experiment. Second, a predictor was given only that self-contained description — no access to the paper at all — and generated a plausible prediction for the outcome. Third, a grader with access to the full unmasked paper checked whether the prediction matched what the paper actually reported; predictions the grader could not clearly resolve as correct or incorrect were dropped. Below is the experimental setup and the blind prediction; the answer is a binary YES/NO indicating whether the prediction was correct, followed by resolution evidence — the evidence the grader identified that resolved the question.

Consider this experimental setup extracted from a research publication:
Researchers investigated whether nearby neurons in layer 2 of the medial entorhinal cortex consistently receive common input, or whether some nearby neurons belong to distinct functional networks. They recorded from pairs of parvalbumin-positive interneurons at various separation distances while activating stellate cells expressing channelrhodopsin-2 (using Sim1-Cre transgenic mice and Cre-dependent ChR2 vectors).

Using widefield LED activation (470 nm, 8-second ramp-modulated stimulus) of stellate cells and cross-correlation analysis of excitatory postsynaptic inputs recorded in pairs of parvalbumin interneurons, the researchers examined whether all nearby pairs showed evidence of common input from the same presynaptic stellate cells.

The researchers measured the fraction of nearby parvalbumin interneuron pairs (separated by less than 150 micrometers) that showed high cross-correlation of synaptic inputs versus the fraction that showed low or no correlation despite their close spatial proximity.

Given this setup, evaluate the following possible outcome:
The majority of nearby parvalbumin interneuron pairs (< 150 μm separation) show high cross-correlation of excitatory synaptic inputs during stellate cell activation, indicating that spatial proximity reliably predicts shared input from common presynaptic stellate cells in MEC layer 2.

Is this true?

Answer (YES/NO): NO